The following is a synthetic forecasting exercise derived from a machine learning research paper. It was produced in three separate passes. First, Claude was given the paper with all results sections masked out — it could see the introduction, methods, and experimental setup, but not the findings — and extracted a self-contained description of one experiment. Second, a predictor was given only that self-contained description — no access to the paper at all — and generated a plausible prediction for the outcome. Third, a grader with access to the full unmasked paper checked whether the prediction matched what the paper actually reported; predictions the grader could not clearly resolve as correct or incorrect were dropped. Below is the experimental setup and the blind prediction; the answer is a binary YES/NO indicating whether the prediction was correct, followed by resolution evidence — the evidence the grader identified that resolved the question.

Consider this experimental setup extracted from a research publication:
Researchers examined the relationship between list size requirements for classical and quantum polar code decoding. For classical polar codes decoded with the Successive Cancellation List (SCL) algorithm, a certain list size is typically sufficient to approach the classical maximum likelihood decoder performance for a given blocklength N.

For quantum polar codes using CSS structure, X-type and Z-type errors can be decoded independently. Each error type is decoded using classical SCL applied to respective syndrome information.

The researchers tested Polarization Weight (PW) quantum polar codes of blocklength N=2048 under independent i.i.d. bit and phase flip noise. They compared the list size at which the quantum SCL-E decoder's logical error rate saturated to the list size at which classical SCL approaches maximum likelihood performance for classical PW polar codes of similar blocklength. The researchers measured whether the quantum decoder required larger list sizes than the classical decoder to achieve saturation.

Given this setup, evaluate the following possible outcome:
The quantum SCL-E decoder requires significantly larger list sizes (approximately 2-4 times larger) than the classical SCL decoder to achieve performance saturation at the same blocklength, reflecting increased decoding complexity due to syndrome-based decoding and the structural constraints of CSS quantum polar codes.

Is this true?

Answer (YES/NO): NO